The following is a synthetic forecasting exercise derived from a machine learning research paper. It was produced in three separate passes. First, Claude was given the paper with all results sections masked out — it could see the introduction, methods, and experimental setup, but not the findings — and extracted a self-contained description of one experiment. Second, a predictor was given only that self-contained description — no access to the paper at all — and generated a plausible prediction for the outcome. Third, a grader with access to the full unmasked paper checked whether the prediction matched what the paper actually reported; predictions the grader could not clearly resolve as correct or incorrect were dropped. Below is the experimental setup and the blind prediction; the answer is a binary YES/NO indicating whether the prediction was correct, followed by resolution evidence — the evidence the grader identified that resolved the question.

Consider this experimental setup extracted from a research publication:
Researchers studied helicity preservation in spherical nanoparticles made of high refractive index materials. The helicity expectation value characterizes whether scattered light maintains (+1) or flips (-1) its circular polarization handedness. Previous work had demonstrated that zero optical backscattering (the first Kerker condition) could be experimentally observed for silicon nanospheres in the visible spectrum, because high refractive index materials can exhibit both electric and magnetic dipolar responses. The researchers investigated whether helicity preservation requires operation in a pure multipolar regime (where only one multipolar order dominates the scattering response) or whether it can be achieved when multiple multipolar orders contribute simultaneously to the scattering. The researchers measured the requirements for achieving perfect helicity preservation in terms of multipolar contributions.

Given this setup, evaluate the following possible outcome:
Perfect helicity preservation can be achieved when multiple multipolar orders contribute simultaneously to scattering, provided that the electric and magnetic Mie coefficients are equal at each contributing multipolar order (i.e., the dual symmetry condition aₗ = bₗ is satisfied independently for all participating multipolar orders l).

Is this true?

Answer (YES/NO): YES